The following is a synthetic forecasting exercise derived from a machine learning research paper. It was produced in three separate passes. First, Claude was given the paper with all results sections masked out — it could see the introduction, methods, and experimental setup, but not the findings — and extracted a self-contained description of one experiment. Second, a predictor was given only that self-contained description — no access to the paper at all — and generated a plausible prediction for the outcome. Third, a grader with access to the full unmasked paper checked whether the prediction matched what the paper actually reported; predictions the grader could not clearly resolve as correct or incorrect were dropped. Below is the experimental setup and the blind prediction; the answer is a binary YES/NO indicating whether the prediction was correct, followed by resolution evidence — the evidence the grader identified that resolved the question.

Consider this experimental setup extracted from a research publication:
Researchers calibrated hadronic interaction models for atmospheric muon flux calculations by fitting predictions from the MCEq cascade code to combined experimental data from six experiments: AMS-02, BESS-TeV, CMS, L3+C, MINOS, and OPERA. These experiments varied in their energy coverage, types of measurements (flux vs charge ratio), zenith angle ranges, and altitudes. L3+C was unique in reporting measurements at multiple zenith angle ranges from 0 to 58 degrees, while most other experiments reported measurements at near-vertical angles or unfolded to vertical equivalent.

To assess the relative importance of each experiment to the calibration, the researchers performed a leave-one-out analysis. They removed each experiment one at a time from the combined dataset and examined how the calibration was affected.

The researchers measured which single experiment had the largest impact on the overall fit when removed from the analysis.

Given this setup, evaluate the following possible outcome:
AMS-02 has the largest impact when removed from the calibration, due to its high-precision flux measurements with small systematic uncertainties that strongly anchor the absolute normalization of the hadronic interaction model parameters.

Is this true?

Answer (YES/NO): NO